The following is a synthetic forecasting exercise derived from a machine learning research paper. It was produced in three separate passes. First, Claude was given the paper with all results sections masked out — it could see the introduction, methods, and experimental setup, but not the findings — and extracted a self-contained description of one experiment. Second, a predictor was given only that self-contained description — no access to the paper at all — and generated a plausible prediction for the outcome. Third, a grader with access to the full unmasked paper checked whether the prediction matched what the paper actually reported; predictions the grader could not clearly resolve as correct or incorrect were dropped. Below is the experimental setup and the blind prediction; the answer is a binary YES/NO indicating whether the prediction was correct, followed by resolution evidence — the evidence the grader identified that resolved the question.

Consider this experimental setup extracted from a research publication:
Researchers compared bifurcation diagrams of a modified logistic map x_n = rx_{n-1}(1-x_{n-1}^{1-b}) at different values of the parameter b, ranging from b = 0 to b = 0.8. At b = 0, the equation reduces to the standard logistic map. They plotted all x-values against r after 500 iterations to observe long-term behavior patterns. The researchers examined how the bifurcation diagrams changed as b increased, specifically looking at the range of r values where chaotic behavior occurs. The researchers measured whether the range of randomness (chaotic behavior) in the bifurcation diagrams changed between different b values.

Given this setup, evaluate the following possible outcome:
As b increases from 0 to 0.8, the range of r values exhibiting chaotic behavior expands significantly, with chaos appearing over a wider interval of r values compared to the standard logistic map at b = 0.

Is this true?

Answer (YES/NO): NO